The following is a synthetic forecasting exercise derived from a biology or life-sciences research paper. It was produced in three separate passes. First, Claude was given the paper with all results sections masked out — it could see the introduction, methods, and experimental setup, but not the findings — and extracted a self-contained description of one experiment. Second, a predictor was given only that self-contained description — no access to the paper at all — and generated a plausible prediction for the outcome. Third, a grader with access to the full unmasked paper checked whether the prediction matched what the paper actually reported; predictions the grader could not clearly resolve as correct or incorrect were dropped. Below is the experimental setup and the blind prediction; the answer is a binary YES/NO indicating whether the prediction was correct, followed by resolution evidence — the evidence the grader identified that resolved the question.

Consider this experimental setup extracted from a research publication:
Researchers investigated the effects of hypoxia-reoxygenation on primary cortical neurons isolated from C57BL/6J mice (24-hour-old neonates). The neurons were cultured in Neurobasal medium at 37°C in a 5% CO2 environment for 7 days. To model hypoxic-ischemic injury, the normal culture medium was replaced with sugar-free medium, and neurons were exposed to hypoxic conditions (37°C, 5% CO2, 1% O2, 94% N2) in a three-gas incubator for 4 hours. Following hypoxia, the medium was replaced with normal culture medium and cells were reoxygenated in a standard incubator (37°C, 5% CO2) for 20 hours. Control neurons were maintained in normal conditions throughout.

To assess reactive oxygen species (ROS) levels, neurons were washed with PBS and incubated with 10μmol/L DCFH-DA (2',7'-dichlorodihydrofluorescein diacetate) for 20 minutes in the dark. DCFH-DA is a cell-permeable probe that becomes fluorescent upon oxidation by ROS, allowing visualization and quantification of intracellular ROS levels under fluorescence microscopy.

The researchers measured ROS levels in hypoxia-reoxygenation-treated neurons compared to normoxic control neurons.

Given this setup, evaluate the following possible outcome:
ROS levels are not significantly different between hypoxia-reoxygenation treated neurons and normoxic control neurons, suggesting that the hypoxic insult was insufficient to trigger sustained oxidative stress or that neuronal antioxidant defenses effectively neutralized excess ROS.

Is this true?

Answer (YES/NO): NO